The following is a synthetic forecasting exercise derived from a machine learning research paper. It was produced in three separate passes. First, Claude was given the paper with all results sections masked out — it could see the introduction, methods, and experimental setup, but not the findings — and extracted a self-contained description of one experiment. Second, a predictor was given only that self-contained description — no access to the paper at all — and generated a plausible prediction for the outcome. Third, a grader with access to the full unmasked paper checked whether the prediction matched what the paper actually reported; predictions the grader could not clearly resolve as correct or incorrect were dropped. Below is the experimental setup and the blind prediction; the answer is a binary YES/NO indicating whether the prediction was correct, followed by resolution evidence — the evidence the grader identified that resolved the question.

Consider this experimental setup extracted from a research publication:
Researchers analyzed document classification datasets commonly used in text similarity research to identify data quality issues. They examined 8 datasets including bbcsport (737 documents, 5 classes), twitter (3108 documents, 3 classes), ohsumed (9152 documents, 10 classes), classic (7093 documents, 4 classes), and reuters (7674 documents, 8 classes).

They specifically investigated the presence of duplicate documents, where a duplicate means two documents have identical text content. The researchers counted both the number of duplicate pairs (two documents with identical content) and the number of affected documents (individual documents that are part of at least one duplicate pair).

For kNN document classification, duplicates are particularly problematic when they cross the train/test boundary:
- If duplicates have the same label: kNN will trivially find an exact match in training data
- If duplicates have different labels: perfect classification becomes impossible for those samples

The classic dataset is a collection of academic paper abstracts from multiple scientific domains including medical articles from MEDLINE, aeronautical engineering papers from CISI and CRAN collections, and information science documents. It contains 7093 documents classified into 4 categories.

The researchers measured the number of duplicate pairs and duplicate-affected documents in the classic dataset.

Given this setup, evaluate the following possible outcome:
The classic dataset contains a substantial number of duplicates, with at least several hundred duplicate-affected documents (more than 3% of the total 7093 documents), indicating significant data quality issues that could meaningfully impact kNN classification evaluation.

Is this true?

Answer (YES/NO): YES